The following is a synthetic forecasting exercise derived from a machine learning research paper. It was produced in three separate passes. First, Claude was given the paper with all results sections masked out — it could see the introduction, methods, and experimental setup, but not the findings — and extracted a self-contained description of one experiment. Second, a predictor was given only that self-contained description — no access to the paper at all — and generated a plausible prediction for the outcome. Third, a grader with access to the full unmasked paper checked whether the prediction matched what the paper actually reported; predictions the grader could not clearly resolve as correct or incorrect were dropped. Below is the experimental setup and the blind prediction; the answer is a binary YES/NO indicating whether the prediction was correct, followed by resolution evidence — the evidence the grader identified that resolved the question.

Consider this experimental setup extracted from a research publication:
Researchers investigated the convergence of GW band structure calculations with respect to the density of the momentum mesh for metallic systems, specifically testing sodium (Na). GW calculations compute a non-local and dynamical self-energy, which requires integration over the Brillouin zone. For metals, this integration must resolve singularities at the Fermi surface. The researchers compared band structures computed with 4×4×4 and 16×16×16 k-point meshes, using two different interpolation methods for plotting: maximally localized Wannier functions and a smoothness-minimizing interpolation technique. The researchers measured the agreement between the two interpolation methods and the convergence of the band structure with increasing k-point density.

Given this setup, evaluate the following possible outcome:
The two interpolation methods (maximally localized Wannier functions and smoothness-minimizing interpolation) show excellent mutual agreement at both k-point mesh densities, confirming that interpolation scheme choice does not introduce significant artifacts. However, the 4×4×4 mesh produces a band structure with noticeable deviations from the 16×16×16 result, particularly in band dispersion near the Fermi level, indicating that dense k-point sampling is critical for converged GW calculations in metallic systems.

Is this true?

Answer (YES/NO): NO